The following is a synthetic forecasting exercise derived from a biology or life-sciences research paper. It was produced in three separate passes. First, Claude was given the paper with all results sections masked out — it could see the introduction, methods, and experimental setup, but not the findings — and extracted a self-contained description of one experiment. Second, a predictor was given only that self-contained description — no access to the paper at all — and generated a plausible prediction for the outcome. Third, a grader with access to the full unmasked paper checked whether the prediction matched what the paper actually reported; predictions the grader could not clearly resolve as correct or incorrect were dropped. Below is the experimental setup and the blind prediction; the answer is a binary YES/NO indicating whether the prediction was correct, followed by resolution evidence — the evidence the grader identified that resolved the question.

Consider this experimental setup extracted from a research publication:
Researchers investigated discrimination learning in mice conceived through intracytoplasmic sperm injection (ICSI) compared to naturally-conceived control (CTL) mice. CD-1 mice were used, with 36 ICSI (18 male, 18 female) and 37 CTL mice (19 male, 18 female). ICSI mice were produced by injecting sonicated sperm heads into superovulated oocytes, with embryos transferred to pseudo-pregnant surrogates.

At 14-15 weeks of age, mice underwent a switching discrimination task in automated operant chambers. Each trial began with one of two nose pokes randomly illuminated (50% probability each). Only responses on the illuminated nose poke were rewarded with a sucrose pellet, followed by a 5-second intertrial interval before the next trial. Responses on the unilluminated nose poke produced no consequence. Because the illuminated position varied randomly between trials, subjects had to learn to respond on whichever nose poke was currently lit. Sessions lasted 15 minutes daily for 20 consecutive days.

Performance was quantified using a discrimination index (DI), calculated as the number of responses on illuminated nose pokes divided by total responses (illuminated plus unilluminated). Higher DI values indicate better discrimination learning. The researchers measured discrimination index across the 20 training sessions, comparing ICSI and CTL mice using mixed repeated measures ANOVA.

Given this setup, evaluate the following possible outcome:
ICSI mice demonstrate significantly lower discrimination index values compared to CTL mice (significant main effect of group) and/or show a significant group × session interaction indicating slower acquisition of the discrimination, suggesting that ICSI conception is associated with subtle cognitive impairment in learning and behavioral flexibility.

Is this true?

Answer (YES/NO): YES